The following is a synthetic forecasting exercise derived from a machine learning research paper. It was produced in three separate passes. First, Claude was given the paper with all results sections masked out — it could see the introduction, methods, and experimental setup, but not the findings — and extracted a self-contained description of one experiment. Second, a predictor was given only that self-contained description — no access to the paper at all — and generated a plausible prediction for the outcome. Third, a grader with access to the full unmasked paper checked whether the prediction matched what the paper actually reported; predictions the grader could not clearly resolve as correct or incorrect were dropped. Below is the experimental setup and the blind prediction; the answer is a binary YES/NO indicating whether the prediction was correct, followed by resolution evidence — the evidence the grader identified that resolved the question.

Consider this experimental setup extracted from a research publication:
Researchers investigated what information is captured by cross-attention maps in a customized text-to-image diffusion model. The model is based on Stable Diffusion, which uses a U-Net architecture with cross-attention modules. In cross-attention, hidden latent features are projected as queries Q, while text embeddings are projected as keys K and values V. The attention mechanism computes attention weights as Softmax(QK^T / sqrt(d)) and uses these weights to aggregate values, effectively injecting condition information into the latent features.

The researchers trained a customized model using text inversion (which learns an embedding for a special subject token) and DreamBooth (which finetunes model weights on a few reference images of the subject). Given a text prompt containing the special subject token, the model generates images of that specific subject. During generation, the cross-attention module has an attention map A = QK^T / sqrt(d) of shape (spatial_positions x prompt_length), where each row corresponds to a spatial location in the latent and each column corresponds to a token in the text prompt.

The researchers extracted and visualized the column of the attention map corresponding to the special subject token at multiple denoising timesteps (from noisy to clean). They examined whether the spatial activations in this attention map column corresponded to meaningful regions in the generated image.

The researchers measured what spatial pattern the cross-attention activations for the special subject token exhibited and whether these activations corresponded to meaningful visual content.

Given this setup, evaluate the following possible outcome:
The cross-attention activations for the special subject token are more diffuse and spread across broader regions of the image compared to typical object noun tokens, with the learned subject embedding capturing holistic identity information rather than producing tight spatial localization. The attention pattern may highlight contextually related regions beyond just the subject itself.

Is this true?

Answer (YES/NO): NO